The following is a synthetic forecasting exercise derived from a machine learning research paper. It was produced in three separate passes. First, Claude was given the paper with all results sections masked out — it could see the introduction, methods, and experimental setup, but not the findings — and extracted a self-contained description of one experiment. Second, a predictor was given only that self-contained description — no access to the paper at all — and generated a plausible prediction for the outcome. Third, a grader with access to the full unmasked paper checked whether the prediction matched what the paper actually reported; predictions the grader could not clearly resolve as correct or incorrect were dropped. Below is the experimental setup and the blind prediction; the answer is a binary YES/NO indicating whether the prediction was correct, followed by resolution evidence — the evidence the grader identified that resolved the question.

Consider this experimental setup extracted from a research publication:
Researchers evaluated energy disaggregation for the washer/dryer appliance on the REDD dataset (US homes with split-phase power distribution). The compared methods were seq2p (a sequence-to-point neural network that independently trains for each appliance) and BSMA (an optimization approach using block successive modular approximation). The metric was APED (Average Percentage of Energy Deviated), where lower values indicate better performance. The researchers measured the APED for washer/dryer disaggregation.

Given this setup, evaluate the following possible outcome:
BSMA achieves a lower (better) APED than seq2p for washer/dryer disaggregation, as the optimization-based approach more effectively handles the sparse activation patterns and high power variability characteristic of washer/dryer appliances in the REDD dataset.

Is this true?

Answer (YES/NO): NO